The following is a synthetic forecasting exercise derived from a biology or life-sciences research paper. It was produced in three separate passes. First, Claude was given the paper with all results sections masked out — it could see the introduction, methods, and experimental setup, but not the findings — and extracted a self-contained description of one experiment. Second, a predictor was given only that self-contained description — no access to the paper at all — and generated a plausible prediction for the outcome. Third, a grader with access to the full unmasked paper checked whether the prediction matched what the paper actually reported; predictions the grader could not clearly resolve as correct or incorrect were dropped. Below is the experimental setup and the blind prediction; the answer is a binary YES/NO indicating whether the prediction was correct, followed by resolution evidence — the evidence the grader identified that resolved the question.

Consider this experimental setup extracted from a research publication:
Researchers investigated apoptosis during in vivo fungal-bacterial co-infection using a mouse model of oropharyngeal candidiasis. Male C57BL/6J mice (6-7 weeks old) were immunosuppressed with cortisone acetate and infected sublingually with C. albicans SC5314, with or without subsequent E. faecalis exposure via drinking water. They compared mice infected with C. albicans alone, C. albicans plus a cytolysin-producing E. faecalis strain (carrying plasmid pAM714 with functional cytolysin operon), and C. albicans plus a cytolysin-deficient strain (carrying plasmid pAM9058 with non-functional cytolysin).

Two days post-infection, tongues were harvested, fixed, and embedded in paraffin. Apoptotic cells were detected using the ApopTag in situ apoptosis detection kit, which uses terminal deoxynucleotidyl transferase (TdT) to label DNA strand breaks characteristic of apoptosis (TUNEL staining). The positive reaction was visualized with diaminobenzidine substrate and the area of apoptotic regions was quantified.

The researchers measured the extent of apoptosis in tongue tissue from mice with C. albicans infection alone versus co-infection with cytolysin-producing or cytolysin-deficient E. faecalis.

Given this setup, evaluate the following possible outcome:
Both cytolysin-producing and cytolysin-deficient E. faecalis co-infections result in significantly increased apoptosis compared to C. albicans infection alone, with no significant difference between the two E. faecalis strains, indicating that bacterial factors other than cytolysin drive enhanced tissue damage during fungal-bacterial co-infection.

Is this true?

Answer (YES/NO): NO